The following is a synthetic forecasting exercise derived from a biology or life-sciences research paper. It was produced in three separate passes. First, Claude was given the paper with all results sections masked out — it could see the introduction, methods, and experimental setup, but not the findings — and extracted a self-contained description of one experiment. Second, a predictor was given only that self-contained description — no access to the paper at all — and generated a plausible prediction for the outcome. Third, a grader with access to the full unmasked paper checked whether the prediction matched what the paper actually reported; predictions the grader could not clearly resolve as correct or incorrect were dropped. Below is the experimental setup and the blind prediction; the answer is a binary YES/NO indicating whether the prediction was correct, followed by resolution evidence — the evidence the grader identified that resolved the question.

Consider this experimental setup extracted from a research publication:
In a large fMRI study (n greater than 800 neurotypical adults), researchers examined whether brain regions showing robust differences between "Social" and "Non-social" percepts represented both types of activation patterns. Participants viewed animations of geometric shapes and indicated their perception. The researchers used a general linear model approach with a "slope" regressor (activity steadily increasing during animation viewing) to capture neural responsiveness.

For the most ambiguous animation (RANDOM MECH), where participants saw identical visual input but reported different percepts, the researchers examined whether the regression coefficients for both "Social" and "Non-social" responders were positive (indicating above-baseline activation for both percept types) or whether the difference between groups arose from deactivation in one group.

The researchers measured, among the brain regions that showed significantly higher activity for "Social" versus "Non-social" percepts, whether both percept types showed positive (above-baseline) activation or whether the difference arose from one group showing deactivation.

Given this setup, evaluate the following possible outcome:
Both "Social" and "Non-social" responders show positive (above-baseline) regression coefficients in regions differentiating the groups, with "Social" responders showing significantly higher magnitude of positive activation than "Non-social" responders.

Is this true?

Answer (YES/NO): YES